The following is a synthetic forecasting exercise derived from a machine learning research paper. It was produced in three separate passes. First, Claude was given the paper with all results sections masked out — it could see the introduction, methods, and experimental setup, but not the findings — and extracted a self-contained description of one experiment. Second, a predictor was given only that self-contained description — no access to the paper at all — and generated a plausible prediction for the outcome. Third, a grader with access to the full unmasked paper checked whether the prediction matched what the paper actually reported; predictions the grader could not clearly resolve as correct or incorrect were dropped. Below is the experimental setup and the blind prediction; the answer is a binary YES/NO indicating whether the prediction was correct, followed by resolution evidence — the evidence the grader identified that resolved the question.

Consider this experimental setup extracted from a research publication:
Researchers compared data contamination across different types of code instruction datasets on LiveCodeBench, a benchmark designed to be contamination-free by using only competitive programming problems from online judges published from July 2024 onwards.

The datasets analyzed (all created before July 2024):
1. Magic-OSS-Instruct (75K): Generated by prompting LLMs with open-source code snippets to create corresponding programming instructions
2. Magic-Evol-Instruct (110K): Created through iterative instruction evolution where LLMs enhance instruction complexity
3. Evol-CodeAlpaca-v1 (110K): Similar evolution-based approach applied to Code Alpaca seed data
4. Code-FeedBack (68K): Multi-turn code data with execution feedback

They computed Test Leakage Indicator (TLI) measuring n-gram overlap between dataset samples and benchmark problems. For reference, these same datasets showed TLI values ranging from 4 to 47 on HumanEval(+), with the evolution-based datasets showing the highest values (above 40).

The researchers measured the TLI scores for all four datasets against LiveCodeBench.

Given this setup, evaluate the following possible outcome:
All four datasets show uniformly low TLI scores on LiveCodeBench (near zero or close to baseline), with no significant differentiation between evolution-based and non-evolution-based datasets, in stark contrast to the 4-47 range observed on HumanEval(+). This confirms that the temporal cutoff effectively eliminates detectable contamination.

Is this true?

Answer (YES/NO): YES